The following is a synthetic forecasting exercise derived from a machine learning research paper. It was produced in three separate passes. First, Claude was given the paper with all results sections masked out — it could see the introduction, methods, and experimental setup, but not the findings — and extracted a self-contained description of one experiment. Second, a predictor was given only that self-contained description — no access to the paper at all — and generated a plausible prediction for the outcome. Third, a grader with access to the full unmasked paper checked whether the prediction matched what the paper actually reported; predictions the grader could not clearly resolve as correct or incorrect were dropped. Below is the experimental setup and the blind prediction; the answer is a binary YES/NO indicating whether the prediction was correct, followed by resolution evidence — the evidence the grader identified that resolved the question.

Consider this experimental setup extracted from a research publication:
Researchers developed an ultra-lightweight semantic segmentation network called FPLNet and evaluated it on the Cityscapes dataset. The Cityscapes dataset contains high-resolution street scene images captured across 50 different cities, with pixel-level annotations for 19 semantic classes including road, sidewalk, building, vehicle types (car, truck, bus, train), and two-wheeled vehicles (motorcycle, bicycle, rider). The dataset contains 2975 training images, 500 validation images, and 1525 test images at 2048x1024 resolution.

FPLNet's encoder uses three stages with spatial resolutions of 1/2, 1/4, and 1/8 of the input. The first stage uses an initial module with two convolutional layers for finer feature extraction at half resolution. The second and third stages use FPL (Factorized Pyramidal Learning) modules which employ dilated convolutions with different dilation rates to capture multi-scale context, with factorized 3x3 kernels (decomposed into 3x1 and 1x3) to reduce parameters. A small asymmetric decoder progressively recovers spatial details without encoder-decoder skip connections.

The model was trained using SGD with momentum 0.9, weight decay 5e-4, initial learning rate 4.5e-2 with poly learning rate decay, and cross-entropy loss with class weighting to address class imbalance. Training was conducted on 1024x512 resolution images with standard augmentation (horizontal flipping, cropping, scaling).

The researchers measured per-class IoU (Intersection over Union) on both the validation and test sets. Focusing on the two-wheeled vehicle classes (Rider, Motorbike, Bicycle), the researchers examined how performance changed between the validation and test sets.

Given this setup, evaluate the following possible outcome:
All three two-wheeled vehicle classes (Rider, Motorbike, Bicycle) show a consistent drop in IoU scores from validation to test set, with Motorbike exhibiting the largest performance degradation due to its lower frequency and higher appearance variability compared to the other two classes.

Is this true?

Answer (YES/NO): YES